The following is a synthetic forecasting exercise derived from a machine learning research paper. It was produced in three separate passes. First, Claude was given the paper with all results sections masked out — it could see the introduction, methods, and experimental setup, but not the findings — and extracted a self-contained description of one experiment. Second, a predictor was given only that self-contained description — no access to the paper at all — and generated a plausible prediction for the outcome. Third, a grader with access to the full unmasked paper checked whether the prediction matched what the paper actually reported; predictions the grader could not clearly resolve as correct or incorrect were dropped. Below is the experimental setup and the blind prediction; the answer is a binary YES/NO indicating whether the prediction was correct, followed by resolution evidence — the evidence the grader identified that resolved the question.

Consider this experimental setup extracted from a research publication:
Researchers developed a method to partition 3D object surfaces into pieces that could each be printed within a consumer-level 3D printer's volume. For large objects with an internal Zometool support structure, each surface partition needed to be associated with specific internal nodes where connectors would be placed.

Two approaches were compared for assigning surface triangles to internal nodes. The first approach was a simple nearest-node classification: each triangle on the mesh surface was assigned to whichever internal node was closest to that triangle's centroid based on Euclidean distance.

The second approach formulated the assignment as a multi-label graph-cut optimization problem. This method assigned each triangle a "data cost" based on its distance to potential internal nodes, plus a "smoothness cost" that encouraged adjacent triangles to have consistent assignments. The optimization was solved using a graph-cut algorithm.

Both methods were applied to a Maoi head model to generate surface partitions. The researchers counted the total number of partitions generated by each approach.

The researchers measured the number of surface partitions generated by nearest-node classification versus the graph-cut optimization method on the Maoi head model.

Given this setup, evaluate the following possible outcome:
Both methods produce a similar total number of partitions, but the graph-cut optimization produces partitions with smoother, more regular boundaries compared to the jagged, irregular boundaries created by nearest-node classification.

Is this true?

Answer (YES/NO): NO